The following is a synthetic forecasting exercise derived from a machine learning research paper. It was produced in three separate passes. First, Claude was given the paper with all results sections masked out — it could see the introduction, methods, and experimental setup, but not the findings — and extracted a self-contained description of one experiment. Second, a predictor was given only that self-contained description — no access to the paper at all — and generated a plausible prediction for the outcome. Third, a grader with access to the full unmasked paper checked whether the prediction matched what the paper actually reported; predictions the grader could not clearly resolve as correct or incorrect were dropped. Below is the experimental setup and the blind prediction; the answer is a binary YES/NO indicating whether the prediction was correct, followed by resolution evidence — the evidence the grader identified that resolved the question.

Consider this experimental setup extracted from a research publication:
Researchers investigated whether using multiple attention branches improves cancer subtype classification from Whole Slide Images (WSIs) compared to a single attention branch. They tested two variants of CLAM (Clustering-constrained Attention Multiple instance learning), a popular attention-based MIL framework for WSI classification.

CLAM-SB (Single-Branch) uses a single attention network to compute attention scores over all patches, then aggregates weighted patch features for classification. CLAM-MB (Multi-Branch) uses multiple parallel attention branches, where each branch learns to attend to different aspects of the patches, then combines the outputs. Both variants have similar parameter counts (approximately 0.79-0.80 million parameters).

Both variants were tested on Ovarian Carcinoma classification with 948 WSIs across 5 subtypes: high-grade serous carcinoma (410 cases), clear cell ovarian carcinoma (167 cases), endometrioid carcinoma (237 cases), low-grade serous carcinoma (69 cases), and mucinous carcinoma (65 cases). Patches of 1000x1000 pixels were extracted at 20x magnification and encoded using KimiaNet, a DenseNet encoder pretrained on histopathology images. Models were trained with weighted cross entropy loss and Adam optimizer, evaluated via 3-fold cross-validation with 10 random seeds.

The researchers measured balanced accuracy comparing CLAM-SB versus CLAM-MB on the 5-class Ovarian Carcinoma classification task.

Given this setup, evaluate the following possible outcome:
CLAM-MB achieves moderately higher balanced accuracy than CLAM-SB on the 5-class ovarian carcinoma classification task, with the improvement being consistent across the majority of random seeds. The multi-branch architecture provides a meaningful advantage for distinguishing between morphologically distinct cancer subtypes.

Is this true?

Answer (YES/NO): NO